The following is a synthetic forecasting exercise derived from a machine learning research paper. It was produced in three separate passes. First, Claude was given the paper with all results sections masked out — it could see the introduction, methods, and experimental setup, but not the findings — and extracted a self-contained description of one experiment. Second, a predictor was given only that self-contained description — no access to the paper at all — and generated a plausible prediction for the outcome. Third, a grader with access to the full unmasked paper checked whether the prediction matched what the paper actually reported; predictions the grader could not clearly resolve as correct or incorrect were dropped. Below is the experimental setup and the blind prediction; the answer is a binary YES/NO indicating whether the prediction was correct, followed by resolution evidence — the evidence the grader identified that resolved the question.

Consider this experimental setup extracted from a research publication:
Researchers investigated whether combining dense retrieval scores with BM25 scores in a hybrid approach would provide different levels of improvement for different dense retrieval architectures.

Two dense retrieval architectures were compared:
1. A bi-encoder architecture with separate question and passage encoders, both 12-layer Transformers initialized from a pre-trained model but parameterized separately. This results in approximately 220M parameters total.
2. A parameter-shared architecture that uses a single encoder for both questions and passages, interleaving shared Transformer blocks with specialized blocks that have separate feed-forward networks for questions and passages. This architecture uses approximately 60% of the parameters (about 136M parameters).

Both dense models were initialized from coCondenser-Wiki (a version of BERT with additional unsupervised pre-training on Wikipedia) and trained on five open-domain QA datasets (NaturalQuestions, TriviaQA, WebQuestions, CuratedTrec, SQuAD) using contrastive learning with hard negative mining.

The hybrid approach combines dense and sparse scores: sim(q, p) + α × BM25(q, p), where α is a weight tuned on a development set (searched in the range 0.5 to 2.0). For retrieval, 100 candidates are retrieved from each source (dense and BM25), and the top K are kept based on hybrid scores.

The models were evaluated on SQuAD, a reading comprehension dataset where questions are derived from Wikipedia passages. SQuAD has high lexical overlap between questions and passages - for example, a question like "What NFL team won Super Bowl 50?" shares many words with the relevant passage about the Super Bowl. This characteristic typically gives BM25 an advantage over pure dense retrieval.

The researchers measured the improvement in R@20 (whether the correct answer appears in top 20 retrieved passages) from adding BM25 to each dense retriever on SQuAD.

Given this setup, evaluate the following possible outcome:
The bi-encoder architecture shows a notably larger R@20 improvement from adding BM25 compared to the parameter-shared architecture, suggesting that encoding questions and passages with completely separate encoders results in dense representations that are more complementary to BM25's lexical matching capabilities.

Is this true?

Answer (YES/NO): YES